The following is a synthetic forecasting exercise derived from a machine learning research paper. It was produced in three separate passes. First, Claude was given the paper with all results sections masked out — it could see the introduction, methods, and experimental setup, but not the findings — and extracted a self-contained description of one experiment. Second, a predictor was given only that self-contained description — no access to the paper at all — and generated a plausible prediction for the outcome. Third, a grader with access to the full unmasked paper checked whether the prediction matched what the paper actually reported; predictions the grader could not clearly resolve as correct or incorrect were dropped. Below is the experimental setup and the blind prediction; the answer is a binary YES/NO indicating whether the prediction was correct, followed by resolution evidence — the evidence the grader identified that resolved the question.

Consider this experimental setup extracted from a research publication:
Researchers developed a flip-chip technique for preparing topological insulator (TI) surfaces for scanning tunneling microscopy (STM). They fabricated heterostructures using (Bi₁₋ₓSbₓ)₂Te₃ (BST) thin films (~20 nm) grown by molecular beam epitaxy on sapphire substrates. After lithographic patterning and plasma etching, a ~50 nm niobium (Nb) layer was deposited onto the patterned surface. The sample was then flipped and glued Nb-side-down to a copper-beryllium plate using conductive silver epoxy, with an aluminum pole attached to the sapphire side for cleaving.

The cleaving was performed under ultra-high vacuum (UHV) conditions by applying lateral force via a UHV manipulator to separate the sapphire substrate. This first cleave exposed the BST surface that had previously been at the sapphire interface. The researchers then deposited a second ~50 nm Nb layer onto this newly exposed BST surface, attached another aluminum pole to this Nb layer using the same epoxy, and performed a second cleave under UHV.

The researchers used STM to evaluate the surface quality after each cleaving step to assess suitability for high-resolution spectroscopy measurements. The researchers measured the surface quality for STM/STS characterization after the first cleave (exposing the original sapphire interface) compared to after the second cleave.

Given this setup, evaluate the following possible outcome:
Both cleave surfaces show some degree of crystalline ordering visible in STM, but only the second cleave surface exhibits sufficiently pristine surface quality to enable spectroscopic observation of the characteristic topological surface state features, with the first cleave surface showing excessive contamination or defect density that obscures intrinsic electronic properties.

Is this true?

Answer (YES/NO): NO